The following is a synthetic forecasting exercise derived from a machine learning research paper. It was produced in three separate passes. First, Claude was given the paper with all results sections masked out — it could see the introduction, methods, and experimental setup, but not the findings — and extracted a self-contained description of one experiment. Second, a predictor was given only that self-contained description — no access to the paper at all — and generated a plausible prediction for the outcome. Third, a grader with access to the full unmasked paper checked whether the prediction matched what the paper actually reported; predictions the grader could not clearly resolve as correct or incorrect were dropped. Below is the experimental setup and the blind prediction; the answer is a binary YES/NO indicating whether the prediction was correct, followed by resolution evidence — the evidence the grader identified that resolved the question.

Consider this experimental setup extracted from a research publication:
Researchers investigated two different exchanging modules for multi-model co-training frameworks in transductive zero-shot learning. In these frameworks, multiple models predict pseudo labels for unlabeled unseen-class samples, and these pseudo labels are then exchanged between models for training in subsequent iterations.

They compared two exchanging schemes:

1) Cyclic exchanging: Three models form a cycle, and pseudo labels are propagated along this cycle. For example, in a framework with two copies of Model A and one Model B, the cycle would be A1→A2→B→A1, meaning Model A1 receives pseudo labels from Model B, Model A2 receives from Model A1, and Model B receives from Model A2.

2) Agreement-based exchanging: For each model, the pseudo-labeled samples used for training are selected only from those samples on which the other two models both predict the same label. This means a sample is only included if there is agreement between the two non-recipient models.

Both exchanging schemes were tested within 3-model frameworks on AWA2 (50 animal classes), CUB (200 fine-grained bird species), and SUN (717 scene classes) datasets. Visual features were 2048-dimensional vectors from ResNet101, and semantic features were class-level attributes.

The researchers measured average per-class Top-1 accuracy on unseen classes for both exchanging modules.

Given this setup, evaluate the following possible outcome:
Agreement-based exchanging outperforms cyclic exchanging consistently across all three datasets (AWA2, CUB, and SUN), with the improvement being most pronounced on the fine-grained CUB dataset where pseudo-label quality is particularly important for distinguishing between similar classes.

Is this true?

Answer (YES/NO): NO